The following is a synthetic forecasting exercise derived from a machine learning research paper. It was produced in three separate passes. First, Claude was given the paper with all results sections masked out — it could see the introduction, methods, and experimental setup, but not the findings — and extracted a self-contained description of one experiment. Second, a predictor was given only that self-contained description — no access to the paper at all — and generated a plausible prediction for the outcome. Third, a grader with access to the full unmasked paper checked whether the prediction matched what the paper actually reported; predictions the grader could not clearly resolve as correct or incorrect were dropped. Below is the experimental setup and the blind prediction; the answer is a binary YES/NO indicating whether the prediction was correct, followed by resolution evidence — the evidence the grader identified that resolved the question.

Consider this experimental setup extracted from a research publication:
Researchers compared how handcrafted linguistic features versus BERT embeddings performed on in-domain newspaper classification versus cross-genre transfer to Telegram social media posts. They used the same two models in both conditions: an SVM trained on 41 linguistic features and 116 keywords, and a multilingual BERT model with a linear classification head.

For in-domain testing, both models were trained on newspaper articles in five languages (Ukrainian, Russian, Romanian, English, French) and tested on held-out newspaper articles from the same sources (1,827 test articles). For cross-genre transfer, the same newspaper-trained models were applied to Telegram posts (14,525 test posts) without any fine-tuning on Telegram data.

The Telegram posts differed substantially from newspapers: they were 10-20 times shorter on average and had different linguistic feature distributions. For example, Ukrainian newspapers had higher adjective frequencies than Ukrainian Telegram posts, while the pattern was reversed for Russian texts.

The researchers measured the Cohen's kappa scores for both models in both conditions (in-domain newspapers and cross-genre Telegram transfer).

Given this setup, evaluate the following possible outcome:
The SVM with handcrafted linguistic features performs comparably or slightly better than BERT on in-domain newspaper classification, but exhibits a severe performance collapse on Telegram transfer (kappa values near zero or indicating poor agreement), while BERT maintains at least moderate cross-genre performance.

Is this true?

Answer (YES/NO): NO